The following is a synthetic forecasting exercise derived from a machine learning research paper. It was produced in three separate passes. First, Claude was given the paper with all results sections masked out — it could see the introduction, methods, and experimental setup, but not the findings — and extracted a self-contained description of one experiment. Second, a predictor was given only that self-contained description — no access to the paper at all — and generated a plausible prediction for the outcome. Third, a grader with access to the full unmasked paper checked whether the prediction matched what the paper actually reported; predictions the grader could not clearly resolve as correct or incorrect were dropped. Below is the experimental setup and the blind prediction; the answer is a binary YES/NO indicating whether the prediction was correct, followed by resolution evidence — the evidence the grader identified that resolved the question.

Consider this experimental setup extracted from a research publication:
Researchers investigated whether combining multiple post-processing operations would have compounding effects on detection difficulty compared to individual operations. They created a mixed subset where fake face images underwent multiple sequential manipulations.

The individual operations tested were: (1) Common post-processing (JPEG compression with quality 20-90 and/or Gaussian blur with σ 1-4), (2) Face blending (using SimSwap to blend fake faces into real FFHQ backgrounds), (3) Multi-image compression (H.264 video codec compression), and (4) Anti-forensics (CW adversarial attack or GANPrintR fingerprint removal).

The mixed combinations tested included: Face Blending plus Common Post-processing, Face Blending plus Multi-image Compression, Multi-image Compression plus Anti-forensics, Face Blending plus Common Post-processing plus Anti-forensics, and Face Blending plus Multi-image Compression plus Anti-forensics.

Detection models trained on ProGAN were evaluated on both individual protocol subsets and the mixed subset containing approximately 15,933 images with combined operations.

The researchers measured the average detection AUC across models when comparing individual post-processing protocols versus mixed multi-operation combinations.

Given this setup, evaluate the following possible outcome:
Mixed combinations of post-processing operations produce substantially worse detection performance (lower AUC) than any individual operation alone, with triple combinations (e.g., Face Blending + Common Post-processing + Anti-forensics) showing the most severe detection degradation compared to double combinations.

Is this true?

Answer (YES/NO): NO